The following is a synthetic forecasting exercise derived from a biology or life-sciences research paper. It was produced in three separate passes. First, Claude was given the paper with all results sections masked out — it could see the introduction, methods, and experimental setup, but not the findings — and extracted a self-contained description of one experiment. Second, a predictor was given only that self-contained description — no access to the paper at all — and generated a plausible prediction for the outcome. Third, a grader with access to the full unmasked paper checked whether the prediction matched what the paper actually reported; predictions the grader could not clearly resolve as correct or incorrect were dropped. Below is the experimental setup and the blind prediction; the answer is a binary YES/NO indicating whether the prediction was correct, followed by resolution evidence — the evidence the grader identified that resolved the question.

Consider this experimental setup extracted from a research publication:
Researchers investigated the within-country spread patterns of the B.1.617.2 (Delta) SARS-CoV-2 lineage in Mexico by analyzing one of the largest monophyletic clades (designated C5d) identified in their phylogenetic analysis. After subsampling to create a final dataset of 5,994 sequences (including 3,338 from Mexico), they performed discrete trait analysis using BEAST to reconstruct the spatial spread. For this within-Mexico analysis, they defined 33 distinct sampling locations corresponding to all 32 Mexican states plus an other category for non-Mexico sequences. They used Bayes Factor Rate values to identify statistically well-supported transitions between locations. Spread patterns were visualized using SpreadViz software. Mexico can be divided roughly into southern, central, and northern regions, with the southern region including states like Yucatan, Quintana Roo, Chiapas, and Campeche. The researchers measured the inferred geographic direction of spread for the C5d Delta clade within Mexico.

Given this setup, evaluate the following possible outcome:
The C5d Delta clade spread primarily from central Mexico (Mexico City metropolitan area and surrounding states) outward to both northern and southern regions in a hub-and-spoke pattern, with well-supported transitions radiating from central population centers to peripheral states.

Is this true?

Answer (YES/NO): NO